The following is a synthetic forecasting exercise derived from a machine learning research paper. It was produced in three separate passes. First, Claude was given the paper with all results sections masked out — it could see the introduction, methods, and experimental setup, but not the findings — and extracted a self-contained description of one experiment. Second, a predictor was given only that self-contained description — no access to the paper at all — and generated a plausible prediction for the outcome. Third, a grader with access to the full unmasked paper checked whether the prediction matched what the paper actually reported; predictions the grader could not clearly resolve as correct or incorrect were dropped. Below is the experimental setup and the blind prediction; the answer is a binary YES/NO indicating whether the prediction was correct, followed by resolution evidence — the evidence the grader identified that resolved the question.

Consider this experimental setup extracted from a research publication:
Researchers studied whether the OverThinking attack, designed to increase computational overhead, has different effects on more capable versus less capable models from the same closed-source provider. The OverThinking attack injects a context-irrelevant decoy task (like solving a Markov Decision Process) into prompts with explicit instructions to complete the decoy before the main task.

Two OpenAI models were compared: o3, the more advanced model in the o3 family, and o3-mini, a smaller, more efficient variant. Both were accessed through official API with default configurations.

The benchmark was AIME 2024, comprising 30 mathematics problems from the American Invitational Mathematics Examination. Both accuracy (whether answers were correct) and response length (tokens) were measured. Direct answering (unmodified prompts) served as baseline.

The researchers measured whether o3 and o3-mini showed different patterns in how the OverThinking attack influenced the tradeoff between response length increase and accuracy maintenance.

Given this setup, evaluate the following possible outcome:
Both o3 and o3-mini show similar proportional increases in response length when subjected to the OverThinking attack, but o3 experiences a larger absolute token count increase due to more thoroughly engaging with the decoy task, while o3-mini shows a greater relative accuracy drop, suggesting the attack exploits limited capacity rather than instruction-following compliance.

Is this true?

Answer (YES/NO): NO